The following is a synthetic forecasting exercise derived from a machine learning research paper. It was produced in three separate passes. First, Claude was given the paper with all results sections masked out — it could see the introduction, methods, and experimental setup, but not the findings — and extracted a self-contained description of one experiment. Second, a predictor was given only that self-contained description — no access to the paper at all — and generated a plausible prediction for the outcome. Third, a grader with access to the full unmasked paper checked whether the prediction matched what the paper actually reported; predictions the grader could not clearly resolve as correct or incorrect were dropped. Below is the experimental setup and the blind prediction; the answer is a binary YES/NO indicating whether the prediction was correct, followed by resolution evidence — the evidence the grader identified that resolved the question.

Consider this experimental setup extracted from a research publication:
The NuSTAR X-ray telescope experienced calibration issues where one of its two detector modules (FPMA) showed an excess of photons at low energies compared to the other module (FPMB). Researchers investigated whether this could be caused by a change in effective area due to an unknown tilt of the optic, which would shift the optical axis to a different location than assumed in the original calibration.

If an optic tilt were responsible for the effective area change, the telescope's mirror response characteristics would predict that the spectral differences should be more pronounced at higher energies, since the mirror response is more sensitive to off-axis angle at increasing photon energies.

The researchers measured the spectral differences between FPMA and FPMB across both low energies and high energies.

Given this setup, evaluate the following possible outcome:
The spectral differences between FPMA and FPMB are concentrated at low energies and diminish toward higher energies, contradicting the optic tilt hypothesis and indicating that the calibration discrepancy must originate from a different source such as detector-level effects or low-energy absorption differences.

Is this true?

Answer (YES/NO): YES